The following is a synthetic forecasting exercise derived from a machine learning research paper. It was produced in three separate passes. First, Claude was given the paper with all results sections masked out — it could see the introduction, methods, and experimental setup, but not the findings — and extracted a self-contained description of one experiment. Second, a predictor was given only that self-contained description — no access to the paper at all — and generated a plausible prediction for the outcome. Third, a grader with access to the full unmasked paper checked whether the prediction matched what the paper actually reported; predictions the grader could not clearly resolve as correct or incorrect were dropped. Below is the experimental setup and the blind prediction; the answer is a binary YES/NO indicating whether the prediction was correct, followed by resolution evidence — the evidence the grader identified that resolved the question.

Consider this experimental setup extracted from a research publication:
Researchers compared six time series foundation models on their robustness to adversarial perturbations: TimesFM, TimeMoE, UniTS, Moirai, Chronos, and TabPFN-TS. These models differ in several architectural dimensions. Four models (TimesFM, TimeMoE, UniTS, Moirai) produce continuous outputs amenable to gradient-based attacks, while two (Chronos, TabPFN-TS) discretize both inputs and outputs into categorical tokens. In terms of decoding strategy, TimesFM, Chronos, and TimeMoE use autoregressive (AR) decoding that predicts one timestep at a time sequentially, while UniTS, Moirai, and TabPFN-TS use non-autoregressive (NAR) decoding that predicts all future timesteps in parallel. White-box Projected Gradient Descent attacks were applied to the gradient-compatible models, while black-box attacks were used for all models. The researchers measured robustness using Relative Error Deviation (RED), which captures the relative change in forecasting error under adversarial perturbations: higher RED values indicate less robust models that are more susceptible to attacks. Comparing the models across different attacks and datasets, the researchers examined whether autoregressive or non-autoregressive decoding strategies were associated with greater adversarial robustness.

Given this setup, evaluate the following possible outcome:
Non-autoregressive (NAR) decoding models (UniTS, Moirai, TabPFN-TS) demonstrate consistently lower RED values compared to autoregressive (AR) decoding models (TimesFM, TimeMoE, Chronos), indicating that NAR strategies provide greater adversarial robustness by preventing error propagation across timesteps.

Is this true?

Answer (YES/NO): NO